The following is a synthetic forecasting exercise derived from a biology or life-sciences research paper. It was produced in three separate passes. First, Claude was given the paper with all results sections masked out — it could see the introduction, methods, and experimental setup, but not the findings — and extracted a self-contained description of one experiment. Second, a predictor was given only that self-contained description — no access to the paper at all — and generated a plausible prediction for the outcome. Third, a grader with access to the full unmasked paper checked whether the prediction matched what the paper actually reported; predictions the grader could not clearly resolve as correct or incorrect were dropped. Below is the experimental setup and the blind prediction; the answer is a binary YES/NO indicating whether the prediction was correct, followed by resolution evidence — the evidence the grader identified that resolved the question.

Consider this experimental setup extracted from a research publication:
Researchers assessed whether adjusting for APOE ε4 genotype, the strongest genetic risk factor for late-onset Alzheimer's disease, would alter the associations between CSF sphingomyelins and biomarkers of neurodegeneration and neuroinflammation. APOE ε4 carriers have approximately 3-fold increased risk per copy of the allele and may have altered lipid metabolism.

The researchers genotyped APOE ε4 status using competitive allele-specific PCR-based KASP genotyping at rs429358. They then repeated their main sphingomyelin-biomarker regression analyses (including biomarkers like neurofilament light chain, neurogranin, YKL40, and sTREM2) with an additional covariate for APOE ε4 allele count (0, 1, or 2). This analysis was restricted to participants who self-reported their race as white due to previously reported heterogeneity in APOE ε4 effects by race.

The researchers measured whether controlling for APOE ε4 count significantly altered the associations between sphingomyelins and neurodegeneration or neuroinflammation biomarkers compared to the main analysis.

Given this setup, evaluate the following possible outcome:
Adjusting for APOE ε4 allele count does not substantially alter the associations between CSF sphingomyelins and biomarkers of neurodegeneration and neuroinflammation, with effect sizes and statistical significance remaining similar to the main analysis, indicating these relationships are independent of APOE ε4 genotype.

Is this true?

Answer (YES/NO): YES